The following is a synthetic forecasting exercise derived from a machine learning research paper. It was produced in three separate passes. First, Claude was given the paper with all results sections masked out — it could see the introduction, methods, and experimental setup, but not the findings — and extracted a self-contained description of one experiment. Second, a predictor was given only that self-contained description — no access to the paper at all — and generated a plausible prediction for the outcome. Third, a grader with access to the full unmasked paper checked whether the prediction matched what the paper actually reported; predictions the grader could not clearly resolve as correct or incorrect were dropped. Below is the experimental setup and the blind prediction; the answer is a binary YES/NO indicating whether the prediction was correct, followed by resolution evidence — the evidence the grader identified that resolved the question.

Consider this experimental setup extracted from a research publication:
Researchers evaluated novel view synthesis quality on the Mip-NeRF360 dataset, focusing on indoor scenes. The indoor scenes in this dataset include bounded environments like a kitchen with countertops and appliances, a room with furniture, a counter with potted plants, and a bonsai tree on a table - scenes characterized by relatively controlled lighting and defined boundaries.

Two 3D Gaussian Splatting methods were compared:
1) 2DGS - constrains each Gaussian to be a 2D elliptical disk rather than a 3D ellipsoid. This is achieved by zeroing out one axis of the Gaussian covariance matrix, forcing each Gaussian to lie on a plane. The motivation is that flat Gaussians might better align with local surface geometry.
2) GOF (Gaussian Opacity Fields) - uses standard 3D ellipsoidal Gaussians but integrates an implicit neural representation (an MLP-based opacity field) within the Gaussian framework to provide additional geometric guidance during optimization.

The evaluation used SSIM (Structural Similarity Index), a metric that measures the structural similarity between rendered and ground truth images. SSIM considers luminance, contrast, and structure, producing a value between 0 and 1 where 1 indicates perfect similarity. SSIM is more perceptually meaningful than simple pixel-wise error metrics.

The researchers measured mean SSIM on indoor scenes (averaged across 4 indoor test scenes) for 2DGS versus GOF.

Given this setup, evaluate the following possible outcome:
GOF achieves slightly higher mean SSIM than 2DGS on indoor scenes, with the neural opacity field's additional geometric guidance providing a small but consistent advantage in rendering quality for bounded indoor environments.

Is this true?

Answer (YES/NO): YES